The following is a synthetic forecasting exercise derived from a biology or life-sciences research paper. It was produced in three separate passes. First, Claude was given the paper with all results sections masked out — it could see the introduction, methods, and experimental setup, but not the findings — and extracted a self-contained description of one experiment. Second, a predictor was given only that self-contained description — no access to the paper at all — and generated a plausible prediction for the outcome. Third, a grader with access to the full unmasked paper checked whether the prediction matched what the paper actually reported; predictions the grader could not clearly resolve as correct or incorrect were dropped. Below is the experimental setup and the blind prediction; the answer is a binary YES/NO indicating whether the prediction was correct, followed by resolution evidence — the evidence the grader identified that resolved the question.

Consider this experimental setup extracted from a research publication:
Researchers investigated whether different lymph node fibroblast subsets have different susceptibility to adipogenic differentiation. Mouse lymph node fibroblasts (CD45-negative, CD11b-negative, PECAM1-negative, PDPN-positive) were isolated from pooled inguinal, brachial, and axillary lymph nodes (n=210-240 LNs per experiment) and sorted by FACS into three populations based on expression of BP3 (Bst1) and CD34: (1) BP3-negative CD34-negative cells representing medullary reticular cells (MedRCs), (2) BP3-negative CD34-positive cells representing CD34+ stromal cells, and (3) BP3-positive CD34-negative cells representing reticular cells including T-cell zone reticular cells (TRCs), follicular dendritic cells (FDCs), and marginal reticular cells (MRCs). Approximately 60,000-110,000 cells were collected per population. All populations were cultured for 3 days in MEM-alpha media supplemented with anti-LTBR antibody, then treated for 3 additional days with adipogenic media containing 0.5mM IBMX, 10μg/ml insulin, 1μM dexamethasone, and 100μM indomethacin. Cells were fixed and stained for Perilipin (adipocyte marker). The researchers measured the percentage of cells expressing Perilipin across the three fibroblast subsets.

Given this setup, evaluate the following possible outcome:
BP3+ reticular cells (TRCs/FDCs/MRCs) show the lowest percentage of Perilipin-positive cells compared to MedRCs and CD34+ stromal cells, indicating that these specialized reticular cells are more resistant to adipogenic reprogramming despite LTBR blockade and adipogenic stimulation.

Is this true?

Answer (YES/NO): YES